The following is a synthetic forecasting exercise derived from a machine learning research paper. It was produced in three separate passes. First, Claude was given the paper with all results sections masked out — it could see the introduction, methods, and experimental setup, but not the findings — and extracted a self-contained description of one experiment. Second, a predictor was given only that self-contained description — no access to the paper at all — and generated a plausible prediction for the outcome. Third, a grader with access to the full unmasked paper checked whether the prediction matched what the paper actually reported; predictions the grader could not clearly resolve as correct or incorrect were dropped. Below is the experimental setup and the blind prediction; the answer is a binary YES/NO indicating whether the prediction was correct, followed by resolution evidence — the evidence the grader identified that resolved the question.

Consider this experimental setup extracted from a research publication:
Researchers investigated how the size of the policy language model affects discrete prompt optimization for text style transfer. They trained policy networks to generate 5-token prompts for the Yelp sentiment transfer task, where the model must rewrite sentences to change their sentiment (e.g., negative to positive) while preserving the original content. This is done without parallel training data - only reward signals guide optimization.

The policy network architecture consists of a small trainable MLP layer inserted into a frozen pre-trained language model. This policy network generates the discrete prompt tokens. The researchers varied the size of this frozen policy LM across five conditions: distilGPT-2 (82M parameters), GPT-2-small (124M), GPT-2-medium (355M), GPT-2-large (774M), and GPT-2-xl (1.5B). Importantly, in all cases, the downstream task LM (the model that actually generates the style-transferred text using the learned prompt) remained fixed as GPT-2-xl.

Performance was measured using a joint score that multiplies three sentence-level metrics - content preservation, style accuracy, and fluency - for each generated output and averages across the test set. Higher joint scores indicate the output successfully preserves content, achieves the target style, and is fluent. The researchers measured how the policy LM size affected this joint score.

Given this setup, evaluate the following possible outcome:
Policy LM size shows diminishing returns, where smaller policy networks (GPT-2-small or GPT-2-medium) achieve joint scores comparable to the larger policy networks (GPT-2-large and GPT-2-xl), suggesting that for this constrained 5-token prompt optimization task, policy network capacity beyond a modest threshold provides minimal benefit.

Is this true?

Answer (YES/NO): NO